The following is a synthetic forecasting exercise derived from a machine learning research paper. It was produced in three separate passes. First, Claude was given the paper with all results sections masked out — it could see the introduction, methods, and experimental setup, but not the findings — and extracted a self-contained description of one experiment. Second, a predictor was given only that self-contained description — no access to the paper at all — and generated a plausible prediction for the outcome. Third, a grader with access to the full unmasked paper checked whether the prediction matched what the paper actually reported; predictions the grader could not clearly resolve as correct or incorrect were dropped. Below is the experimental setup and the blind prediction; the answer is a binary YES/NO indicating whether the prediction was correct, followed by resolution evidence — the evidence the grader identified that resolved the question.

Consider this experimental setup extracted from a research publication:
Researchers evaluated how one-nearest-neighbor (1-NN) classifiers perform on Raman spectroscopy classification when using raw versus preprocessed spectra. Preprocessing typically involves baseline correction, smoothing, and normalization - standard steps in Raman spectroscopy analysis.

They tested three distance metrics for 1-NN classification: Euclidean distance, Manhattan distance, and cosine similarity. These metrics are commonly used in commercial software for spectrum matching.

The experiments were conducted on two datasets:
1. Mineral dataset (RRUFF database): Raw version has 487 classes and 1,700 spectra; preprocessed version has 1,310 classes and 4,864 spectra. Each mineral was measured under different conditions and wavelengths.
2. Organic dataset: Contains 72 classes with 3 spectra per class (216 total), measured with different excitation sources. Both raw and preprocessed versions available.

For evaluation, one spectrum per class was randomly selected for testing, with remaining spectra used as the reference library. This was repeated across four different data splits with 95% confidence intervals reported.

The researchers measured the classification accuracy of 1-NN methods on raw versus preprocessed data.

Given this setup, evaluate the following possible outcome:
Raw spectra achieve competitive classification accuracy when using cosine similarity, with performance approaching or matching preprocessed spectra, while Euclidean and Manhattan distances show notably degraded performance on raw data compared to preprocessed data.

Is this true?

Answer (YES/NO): NO